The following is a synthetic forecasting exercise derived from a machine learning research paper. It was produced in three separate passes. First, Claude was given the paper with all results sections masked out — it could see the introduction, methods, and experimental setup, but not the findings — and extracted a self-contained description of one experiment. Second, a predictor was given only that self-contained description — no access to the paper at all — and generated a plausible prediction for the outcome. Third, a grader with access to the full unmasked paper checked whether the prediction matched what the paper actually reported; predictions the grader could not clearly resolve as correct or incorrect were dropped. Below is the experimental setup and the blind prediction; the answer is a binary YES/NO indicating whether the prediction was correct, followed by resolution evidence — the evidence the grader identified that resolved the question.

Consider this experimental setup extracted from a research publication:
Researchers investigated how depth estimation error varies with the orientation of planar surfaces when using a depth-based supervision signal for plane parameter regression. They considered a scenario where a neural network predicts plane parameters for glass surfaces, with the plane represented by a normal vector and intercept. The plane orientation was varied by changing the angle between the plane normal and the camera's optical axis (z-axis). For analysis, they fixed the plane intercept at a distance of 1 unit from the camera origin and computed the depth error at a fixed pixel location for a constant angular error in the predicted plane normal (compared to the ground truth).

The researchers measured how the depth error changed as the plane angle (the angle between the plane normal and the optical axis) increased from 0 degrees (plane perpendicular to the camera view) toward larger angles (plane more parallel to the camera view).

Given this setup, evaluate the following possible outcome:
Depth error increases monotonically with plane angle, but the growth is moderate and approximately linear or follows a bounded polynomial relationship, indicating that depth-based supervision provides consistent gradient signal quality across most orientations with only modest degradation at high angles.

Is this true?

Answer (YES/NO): NO